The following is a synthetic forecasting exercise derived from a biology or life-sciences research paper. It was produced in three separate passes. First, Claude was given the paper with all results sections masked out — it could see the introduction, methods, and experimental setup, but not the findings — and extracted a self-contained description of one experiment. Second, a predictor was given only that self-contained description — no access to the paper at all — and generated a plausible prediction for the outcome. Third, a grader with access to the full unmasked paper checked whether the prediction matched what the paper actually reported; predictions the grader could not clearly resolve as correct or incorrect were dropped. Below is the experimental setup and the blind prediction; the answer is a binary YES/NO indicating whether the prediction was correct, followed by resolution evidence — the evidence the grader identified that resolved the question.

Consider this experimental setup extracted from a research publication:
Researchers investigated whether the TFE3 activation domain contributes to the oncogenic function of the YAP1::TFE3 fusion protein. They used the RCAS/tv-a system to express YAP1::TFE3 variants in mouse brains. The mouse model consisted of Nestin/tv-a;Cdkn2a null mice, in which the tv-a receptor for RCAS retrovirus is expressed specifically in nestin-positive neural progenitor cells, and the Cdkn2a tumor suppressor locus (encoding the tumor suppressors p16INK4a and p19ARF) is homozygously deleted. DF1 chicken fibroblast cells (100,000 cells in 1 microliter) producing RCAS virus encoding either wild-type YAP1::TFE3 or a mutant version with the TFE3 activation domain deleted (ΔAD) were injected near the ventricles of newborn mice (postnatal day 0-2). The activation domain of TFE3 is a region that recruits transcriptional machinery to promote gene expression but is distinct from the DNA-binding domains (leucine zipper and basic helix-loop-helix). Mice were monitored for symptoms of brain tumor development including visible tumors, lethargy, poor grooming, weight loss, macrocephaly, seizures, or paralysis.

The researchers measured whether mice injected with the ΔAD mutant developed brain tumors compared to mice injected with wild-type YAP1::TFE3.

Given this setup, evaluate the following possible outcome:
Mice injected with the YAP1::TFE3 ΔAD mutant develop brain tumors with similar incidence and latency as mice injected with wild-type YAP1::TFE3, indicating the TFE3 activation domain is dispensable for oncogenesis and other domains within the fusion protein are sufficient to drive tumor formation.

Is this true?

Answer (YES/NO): NO